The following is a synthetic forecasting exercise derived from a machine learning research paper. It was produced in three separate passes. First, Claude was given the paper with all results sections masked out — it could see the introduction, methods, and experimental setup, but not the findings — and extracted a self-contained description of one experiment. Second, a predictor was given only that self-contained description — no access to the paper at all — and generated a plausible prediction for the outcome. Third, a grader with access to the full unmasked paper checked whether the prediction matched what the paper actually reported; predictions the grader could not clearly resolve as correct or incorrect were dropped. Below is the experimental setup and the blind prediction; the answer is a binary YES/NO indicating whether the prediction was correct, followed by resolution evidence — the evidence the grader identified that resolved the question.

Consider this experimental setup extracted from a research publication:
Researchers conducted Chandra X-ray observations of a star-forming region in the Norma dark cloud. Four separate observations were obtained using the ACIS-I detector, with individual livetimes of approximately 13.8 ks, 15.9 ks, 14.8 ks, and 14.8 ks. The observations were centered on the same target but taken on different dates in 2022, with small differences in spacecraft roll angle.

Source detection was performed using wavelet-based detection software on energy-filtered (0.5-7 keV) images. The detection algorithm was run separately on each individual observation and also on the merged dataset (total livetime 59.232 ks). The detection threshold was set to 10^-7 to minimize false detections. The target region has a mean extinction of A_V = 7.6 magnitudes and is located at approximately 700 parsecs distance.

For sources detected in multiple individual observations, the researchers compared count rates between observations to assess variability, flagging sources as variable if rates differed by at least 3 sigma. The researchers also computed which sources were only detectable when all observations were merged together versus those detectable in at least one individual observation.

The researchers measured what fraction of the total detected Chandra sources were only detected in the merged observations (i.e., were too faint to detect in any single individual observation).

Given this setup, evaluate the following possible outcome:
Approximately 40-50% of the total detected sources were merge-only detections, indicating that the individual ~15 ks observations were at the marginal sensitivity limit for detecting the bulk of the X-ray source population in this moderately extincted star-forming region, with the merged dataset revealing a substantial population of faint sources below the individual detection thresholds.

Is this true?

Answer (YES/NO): NO